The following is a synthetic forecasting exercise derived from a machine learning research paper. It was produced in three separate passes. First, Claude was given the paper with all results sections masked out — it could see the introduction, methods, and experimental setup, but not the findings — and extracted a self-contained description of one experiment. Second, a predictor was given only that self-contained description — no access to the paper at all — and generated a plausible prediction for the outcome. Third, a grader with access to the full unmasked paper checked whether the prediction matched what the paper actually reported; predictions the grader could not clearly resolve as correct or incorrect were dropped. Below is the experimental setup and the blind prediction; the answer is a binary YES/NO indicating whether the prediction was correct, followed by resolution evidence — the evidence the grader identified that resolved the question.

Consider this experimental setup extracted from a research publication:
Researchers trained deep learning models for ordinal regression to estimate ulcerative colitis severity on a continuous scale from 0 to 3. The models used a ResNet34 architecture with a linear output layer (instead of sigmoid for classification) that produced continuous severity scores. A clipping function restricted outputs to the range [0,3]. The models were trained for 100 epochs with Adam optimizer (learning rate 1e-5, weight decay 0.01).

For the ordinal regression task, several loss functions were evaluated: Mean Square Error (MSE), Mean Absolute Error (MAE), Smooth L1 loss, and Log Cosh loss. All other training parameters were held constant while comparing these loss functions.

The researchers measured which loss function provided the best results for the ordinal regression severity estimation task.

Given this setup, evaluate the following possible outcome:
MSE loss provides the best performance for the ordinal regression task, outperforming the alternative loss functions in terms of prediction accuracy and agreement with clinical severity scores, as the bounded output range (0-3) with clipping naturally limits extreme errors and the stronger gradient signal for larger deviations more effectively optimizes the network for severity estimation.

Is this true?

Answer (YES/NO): NO